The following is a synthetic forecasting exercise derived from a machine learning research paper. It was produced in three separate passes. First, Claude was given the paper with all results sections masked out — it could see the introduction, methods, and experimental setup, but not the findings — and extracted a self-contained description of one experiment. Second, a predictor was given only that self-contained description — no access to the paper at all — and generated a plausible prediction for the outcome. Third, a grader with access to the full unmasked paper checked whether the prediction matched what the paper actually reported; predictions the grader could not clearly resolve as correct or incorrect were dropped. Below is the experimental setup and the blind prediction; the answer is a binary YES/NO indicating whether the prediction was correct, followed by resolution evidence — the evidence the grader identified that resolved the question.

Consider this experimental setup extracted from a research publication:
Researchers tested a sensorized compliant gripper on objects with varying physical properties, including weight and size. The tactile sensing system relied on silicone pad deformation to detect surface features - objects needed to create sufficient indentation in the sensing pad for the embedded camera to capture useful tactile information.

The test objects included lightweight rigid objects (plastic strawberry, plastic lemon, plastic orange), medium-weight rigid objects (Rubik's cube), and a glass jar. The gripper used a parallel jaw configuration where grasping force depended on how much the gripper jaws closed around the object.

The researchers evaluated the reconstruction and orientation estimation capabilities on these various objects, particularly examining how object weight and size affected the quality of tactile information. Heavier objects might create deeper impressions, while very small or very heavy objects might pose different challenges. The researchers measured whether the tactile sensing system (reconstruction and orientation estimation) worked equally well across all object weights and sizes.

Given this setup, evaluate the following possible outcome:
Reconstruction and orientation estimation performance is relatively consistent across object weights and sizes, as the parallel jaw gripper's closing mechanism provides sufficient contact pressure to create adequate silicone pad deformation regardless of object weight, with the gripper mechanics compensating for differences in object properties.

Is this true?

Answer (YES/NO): NO